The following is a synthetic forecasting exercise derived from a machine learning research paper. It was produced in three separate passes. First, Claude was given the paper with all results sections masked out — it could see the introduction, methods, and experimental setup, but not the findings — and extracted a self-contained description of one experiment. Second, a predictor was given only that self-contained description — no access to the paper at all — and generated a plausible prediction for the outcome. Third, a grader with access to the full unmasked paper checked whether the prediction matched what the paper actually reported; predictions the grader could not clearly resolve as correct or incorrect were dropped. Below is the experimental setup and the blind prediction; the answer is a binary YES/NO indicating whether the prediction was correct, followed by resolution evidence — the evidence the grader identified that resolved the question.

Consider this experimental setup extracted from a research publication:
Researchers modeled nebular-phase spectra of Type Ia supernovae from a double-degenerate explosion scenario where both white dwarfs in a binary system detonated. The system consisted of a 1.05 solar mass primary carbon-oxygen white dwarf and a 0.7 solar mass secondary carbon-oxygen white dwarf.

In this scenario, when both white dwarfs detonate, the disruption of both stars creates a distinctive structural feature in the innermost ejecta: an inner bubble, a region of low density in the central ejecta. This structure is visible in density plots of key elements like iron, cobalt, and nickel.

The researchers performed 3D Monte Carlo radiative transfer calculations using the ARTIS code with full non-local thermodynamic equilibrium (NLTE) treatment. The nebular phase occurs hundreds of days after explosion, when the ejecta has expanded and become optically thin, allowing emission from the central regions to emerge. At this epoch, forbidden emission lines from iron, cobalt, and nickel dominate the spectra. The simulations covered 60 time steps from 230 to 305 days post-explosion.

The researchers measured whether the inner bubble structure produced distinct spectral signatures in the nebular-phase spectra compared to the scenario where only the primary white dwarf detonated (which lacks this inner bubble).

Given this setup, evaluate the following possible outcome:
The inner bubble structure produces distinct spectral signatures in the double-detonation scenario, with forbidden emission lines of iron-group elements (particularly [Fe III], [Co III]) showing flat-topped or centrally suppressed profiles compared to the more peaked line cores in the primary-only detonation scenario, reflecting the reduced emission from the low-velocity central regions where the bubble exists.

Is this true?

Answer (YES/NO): NO